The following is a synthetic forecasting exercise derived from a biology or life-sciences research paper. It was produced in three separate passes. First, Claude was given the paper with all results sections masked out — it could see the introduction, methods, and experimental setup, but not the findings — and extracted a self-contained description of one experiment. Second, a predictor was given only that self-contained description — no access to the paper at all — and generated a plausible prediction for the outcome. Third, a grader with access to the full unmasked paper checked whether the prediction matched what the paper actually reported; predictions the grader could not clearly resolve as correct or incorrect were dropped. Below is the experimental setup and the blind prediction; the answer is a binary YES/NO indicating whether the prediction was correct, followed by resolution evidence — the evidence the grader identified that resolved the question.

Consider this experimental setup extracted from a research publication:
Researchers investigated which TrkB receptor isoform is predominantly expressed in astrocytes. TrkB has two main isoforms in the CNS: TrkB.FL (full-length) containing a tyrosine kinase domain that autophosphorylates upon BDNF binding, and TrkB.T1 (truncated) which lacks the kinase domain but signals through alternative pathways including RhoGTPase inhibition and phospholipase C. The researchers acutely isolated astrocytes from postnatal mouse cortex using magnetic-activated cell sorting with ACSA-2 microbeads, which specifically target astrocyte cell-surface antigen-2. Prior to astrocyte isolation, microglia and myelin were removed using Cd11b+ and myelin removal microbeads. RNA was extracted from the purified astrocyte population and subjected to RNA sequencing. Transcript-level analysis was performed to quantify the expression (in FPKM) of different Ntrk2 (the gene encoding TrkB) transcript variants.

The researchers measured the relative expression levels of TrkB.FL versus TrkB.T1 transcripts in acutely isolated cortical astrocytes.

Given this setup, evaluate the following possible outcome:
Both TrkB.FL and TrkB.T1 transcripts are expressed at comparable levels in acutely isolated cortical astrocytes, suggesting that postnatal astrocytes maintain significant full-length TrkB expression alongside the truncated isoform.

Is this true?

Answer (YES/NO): NO